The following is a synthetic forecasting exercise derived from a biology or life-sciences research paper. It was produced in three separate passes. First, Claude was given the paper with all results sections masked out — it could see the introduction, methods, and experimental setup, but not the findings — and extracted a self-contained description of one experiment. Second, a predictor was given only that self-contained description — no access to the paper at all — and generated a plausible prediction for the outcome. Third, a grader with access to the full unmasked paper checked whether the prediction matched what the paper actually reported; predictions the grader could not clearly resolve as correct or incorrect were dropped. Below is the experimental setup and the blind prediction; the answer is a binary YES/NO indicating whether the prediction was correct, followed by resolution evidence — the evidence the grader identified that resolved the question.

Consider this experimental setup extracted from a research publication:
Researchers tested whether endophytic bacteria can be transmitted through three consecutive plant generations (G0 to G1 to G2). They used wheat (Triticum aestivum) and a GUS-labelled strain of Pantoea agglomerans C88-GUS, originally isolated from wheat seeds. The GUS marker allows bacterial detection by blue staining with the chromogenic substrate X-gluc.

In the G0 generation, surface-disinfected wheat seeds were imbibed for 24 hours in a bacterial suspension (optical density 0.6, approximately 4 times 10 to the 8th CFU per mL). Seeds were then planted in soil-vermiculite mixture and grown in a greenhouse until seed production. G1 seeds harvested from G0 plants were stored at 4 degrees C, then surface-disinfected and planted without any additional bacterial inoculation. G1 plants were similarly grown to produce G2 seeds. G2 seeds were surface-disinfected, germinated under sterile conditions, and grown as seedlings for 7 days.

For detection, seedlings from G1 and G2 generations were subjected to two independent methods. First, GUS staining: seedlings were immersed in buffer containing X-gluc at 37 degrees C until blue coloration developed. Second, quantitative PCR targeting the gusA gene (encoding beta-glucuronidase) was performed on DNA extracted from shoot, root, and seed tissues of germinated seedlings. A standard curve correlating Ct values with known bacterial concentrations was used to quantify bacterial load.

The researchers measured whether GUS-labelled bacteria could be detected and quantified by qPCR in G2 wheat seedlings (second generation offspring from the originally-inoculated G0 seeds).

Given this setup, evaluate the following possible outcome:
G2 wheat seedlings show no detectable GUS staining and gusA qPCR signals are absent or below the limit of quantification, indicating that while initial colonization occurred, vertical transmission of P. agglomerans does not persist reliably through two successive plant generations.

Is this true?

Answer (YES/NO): NO